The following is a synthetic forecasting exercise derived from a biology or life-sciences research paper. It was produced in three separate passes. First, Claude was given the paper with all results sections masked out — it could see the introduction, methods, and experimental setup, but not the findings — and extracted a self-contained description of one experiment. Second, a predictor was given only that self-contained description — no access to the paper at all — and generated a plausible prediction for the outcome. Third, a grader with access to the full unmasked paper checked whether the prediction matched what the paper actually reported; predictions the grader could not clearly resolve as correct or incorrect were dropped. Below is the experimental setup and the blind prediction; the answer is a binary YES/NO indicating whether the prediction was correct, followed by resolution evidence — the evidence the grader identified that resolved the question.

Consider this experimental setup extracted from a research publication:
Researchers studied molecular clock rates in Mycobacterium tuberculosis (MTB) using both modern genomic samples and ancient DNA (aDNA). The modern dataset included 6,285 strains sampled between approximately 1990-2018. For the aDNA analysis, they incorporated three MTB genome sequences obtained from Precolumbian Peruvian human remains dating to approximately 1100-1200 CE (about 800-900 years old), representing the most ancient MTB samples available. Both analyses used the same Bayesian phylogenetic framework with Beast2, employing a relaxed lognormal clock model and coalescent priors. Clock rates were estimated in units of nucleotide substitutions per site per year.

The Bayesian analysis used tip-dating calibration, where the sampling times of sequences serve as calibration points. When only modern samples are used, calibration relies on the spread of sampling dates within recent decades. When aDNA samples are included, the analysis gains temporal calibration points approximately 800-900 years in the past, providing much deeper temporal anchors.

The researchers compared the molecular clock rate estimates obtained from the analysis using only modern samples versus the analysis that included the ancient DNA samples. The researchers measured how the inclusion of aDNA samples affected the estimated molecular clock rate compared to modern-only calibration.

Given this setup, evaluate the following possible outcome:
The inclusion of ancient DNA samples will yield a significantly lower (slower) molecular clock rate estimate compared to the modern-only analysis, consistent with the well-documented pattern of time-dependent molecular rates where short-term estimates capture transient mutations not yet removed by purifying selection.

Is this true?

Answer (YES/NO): NO